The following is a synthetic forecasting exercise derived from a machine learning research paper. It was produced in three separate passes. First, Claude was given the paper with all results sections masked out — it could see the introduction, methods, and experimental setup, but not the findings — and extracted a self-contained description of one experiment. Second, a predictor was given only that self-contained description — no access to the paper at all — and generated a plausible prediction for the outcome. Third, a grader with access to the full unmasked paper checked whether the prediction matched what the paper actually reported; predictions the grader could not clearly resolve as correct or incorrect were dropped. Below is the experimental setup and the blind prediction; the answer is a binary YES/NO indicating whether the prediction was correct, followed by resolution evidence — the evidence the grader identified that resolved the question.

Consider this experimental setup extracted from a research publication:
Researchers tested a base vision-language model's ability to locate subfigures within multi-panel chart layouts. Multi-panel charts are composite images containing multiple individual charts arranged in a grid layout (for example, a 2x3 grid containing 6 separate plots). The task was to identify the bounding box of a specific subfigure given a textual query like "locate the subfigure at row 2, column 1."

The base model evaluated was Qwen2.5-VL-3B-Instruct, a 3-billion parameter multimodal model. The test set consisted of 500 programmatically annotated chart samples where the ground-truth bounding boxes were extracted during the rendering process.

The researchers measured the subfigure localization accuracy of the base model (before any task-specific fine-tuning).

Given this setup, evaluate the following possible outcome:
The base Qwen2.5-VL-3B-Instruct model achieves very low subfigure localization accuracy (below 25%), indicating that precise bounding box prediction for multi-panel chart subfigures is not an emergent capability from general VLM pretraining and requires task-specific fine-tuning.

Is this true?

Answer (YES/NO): NO